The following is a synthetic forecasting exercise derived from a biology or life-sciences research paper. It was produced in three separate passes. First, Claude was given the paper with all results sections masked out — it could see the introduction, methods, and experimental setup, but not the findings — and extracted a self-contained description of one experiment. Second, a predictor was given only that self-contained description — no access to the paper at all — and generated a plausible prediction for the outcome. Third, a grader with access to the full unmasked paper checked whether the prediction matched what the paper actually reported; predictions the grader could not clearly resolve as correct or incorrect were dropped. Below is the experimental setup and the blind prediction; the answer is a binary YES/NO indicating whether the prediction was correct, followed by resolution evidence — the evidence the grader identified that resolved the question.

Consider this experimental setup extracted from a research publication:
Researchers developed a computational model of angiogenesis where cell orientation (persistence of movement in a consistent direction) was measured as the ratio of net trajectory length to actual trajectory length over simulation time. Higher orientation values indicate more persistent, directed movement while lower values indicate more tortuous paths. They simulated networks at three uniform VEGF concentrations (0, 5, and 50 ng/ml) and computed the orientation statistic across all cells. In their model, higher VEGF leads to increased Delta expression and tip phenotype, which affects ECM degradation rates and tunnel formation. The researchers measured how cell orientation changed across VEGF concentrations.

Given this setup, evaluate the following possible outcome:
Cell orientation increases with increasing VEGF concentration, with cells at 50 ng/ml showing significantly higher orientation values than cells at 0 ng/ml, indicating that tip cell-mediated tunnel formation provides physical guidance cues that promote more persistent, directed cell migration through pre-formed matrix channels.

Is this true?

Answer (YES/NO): YES